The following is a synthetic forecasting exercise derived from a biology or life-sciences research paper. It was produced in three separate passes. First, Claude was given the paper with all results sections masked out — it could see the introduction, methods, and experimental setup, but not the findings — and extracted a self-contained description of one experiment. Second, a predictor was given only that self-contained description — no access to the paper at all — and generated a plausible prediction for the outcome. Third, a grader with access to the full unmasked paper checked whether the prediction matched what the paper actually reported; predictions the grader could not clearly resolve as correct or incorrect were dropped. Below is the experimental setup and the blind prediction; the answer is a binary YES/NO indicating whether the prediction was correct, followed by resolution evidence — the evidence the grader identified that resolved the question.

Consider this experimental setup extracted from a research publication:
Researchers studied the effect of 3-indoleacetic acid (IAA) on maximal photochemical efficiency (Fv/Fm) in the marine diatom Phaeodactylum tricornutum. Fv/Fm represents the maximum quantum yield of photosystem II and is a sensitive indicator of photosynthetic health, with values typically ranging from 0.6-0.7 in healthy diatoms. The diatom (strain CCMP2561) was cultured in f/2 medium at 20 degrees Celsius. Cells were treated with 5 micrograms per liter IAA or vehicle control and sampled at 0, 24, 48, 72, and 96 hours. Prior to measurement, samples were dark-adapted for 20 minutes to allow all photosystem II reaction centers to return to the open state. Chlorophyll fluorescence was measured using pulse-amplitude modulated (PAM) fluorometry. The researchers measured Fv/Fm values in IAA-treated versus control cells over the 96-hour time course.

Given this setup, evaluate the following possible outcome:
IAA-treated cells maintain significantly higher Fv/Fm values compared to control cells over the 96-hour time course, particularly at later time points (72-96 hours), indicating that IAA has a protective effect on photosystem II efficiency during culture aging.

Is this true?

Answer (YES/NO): YES